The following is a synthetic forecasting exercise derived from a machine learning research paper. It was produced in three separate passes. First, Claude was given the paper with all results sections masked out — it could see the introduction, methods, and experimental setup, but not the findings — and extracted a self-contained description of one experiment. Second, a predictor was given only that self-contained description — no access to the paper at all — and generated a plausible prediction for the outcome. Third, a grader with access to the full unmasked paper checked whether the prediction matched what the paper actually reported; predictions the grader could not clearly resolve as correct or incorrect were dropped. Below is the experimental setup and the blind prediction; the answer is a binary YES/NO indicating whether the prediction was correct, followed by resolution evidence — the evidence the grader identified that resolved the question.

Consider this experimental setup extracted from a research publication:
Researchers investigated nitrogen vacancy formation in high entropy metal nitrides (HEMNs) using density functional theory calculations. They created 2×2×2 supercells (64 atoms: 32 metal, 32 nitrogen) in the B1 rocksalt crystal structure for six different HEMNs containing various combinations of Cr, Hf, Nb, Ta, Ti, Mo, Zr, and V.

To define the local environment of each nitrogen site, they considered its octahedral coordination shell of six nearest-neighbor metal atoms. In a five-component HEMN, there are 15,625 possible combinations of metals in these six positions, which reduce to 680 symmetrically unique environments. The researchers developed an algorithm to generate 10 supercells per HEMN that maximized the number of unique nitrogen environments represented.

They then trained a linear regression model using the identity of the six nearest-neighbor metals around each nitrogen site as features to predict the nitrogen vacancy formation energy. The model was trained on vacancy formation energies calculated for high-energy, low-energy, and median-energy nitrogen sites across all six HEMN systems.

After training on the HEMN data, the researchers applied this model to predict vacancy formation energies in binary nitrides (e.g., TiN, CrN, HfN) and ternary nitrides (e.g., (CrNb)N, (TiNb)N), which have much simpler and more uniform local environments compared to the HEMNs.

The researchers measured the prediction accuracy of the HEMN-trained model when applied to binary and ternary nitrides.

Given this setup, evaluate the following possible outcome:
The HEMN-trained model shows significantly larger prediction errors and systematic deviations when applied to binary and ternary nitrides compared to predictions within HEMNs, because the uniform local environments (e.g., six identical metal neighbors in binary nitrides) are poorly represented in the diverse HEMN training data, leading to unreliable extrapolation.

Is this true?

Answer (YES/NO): YES